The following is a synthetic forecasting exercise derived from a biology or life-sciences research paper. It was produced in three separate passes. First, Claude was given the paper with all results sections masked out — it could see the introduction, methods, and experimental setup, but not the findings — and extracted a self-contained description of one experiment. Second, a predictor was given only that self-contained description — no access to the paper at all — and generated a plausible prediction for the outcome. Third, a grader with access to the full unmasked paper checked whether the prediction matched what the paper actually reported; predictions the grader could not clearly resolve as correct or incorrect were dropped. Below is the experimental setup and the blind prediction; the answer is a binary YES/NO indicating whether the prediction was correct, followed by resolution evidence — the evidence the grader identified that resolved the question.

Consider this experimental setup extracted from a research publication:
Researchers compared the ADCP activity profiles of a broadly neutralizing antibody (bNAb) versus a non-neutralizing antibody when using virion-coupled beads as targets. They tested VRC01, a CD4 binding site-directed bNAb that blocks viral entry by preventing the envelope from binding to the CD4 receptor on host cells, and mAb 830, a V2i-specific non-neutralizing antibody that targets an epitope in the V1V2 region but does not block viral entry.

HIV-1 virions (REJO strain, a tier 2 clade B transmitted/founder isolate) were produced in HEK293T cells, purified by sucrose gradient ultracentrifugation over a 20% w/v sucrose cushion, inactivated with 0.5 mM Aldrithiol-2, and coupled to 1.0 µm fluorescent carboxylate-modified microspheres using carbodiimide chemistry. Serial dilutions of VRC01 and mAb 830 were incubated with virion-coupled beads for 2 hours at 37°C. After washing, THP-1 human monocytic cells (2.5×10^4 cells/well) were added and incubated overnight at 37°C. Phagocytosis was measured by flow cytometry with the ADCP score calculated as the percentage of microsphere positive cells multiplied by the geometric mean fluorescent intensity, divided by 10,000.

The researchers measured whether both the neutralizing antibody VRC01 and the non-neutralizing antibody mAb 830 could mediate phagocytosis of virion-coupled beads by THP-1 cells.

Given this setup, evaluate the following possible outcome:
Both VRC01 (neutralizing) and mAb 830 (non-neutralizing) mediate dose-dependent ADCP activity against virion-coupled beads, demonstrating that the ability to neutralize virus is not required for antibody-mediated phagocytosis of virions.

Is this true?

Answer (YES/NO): YES